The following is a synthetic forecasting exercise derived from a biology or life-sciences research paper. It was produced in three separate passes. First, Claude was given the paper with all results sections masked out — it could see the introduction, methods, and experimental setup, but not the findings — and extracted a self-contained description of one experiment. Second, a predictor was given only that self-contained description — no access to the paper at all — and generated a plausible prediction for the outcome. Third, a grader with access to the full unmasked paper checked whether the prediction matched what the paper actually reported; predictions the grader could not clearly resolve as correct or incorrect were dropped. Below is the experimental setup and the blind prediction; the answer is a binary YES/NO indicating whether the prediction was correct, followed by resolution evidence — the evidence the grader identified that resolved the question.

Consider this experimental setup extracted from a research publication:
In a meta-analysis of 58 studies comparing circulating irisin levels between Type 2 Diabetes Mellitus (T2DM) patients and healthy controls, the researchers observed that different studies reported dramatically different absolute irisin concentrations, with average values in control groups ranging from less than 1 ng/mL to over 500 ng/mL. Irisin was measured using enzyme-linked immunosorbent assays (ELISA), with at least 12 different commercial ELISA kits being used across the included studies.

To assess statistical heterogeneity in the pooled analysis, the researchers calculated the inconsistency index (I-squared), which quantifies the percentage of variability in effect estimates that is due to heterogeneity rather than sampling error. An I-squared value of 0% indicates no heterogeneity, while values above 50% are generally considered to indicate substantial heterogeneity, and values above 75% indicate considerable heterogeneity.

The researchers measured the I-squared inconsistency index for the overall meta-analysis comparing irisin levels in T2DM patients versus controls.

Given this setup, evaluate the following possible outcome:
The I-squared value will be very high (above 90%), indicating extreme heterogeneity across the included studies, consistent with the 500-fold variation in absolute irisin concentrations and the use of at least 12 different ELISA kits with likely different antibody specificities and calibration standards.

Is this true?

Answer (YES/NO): YES